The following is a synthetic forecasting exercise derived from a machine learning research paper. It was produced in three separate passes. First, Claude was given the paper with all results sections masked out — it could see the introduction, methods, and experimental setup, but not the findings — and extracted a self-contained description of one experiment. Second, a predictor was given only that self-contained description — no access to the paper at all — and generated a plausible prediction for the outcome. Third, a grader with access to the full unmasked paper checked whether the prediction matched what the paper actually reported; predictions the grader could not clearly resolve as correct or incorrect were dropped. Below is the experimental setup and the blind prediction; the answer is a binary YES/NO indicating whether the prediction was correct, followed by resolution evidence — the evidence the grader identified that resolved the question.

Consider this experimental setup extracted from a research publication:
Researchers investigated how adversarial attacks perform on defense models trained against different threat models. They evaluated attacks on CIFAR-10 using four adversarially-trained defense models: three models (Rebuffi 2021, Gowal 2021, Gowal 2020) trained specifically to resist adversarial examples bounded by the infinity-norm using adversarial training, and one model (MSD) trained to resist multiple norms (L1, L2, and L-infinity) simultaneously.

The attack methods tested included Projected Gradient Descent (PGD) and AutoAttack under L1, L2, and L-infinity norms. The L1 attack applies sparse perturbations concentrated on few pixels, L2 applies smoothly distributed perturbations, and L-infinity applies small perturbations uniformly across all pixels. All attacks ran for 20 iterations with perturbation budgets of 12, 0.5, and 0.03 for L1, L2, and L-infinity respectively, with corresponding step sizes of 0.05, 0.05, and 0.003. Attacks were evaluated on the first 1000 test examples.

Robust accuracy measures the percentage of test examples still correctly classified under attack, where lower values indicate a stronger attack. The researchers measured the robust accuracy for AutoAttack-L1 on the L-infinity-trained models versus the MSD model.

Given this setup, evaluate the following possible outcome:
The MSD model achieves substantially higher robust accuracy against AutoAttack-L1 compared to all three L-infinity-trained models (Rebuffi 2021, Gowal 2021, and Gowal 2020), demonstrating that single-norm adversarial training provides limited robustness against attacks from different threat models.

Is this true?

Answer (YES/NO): YES